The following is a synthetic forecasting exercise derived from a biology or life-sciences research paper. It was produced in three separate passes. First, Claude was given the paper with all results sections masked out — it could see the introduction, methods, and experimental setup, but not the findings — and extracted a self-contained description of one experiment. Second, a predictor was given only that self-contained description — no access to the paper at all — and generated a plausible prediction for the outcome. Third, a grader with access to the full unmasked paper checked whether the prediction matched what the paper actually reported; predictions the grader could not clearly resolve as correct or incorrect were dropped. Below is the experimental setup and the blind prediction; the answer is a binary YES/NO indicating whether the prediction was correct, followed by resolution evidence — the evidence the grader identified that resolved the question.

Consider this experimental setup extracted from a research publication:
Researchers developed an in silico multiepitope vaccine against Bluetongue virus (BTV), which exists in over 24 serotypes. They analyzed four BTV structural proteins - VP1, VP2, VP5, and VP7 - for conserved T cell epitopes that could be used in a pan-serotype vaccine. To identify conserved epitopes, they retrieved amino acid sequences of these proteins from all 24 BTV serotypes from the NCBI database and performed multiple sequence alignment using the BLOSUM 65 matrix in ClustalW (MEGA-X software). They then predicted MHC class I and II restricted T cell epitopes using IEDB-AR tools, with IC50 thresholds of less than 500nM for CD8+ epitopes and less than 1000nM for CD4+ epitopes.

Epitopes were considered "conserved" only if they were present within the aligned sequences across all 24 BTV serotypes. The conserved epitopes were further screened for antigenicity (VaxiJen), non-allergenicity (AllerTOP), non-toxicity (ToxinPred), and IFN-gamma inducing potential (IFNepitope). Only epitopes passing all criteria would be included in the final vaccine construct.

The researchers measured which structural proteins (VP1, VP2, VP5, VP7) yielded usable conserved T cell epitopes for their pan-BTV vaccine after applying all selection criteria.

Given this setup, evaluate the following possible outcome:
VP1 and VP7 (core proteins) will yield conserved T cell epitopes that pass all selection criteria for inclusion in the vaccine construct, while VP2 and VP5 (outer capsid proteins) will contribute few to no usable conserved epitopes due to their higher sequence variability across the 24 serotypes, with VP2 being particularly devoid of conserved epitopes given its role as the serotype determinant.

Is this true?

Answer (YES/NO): YES